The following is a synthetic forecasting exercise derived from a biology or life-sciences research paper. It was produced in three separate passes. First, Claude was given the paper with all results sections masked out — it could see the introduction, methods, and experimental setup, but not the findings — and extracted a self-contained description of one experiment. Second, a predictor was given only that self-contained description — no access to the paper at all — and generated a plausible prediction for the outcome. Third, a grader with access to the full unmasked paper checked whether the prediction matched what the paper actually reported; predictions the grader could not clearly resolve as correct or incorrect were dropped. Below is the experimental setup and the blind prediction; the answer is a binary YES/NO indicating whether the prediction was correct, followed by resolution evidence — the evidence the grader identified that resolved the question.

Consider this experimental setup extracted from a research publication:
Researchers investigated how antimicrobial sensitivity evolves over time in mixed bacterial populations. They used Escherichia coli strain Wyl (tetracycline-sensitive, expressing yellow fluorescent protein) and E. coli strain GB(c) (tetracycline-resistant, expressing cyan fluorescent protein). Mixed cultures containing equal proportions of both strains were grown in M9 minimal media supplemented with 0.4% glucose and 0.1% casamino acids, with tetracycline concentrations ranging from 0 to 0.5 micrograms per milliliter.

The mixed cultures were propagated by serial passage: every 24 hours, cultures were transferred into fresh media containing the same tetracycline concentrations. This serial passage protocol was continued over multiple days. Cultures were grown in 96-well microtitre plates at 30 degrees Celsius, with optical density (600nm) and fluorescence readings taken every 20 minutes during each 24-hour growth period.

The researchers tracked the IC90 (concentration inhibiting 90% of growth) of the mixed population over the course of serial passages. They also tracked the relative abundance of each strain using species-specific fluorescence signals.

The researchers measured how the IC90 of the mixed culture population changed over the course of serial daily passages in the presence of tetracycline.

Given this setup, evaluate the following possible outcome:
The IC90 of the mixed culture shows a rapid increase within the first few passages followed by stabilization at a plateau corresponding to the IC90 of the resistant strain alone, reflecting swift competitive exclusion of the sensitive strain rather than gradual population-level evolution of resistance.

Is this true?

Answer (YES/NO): NO